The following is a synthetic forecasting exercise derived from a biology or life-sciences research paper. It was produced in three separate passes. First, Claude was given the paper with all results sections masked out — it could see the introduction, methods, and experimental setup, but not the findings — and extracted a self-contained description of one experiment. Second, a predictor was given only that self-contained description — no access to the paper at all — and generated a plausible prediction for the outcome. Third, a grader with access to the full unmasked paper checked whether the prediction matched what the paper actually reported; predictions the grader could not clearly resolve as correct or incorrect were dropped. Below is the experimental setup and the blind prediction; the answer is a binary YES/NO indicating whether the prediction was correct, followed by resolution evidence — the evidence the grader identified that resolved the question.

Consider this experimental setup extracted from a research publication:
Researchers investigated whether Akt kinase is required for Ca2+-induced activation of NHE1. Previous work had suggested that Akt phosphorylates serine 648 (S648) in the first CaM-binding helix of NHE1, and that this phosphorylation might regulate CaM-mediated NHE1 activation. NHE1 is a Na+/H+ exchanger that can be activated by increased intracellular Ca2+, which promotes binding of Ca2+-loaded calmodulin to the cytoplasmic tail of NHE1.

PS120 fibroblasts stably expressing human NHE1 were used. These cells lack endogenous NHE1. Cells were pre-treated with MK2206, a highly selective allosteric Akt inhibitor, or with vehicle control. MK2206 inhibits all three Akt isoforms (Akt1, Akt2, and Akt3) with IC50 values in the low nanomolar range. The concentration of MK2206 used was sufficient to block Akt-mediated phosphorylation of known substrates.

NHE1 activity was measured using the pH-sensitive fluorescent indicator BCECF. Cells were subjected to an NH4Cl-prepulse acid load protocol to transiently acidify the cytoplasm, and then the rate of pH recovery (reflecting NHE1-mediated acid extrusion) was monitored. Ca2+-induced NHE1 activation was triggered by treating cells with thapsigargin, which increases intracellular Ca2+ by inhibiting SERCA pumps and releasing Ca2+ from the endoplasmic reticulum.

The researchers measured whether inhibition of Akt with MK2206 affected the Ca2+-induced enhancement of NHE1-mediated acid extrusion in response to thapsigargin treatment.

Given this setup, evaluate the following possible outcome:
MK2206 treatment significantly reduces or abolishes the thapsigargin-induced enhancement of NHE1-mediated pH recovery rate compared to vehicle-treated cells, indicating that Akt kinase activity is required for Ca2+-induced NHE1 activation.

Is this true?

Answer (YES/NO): NO